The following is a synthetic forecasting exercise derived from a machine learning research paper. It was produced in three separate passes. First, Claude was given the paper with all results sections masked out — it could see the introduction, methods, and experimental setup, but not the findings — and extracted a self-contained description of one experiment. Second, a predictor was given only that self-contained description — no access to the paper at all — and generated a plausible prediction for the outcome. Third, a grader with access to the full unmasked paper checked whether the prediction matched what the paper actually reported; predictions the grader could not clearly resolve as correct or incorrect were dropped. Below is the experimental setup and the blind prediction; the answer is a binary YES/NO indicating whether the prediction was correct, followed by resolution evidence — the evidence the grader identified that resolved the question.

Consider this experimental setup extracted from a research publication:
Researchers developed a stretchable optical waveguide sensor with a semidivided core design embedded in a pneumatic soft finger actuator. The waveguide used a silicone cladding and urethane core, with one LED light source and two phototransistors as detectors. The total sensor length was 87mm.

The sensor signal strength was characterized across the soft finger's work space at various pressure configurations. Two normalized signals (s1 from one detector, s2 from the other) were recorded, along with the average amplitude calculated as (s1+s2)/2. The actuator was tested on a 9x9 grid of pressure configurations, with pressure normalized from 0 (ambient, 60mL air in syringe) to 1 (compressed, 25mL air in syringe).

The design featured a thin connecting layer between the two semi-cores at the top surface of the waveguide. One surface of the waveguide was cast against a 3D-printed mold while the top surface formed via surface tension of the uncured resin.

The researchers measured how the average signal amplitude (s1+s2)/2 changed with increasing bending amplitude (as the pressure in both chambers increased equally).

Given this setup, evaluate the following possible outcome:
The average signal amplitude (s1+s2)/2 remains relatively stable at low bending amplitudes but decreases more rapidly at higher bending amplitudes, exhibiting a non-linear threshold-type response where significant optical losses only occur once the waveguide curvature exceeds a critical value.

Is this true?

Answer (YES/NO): NO